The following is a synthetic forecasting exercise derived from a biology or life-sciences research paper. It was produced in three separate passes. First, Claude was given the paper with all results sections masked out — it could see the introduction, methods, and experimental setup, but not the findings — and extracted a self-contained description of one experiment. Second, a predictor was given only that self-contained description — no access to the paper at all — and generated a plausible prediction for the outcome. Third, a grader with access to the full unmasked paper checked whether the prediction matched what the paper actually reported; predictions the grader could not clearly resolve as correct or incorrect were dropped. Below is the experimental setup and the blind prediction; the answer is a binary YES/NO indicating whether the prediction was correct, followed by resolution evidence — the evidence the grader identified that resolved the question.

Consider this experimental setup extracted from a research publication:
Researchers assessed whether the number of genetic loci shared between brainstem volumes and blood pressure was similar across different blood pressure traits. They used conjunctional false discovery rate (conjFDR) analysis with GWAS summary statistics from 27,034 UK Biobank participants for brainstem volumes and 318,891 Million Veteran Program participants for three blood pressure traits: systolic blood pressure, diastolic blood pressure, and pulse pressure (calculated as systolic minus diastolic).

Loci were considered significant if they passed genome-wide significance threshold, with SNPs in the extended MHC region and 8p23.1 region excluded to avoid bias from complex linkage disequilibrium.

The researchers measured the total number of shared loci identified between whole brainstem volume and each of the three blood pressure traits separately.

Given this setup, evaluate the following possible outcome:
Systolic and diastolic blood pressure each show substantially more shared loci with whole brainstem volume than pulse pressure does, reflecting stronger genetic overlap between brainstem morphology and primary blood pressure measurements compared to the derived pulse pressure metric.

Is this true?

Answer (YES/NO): NO